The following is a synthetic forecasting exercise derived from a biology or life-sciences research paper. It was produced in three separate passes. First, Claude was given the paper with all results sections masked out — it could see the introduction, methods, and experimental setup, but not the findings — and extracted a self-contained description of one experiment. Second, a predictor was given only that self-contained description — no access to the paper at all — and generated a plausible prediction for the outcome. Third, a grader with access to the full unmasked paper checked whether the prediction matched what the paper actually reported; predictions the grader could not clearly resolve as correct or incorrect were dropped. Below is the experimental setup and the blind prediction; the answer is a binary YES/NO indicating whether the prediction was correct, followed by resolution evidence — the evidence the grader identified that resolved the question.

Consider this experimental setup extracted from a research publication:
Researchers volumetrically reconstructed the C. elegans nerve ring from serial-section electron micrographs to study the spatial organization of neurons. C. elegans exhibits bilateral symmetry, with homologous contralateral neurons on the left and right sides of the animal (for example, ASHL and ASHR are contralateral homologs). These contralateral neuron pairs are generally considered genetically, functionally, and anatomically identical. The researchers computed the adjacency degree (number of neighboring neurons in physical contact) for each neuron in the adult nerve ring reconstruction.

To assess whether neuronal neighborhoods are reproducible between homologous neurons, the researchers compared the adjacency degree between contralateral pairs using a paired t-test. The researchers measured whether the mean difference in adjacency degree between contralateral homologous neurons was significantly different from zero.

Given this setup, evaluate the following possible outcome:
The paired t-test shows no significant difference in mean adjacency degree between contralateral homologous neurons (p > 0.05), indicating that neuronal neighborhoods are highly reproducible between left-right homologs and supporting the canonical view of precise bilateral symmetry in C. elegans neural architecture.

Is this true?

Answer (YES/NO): NO